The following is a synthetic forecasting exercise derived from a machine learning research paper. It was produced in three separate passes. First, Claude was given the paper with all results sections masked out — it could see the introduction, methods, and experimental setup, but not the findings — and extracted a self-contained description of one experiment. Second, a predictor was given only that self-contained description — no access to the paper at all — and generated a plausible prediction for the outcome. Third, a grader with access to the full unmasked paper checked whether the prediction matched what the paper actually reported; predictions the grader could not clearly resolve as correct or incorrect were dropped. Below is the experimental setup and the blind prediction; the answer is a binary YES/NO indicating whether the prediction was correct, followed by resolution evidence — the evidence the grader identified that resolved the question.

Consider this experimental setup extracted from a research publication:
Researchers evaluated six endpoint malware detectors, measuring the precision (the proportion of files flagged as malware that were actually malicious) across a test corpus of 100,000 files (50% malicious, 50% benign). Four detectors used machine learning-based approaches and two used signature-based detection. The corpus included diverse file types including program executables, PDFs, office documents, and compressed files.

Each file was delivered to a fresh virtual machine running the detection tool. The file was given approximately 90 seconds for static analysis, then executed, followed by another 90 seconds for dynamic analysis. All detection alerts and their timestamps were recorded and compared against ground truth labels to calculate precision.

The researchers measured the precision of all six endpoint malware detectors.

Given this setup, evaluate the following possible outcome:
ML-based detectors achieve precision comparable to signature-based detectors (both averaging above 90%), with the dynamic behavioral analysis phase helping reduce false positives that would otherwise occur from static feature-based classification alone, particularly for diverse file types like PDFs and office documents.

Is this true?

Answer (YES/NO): YES